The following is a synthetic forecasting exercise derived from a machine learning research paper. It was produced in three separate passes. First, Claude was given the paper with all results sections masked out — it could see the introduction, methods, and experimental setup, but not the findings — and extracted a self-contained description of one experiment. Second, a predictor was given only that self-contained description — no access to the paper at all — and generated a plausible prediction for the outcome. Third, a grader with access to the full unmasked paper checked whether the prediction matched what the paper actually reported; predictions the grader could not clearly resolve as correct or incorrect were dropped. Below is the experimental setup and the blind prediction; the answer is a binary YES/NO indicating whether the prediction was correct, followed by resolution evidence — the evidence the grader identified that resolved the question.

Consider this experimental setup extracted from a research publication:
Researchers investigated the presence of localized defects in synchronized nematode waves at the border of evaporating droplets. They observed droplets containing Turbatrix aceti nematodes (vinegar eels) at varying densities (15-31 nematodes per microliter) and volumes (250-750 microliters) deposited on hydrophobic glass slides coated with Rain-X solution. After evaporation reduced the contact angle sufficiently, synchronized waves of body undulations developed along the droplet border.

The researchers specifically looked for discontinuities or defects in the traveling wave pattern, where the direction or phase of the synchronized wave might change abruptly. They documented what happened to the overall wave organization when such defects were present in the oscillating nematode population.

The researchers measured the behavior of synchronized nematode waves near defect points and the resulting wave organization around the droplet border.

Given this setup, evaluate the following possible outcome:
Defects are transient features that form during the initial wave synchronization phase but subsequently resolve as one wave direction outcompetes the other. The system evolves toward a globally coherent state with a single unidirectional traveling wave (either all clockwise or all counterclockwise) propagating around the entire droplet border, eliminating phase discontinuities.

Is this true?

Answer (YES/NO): NO